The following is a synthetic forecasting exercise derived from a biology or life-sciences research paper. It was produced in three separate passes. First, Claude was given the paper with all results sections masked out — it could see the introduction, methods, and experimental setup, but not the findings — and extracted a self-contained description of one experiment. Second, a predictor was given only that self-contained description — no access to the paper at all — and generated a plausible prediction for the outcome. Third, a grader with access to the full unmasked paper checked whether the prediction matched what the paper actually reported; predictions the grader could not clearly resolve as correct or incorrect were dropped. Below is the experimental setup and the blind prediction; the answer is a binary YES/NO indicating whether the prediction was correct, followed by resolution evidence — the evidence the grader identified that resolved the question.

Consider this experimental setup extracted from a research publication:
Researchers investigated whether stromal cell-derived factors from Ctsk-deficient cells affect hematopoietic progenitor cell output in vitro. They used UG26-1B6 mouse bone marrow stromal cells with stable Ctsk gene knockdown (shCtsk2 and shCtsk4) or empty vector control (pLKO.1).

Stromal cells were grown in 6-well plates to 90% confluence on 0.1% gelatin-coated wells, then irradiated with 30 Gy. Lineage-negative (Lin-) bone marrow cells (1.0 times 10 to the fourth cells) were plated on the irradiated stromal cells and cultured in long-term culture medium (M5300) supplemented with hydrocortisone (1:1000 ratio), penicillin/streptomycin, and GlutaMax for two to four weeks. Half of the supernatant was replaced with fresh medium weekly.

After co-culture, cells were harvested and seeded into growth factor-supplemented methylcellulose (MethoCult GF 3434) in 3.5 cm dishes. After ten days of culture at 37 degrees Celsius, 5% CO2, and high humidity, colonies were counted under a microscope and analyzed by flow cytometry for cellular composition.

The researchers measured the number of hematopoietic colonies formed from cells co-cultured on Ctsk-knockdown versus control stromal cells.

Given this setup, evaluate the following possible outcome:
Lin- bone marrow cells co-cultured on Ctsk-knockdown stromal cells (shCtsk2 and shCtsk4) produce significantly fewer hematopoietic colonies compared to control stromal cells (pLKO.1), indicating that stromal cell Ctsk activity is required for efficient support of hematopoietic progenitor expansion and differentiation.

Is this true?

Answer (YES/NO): YES